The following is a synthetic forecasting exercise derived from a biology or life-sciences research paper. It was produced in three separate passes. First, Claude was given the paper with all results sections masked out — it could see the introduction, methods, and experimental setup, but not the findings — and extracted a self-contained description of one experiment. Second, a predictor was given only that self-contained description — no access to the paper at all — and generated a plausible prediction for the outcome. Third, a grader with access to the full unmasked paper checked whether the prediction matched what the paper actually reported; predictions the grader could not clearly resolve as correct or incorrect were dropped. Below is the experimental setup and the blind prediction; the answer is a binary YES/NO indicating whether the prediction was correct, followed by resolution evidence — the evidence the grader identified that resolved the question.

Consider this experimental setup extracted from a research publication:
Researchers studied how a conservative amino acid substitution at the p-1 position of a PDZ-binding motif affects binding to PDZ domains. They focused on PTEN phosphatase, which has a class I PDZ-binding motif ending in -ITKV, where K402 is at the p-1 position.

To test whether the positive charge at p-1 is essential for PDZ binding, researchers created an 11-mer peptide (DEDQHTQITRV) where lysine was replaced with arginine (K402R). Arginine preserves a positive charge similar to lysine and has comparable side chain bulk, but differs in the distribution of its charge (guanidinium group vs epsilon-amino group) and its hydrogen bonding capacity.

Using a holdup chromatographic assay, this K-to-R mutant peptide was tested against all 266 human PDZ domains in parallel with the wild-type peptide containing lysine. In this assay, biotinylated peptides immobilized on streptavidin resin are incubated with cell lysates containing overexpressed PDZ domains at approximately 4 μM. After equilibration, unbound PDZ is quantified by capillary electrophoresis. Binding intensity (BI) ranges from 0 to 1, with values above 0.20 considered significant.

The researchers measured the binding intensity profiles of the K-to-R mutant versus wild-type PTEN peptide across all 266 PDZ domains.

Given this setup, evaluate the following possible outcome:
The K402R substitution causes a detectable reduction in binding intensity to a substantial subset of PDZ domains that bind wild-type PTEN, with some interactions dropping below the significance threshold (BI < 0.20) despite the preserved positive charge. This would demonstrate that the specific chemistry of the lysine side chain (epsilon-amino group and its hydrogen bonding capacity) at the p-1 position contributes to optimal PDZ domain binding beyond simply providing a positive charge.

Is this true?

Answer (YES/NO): NO